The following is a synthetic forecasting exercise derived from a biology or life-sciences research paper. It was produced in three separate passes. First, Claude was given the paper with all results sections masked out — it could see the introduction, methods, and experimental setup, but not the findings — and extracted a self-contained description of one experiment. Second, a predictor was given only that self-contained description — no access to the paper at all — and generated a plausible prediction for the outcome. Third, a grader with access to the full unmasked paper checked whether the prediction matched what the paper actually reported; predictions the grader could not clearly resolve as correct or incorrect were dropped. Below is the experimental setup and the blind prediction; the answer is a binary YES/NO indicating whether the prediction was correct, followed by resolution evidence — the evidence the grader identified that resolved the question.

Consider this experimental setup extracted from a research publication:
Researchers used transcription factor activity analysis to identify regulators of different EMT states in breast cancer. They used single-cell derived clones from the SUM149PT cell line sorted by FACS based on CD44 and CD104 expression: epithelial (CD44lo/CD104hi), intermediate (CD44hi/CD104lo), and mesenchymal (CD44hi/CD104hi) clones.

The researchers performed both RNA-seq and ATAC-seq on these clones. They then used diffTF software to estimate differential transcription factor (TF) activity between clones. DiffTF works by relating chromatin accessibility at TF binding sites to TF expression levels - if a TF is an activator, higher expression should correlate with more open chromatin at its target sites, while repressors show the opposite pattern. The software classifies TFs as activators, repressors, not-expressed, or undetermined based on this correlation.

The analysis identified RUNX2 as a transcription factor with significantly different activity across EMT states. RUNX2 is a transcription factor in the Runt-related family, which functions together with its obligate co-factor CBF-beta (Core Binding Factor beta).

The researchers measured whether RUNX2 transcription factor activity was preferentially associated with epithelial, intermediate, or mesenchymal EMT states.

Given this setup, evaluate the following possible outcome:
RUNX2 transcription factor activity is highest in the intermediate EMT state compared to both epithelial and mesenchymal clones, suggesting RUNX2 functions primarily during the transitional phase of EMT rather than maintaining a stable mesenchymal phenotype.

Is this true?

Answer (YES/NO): NO